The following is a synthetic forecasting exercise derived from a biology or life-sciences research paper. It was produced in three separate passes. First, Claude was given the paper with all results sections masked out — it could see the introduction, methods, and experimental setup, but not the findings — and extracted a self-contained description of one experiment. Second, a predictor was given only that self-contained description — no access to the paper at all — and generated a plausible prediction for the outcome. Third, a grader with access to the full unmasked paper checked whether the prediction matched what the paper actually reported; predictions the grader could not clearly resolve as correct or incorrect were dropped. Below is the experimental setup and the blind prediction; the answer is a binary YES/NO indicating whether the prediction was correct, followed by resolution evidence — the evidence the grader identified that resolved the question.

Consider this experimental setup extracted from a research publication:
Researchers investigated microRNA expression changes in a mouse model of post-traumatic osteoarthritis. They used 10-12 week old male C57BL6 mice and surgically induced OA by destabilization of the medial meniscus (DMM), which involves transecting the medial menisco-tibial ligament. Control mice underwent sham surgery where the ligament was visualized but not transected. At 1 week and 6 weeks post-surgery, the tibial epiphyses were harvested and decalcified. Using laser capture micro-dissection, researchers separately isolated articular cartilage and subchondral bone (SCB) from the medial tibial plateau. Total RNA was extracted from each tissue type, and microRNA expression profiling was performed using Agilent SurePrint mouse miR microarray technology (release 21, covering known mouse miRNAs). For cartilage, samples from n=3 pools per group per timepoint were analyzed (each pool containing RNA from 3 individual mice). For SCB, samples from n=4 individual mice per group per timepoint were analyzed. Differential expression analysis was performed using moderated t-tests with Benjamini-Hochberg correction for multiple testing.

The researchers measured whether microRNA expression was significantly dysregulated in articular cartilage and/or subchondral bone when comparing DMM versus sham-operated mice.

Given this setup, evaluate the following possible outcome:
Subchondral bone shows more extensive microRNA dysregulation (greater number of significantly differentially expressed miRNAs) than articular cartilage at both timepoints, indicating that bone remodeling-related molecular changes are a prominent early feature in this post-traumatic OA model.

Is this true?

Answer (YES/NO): NO